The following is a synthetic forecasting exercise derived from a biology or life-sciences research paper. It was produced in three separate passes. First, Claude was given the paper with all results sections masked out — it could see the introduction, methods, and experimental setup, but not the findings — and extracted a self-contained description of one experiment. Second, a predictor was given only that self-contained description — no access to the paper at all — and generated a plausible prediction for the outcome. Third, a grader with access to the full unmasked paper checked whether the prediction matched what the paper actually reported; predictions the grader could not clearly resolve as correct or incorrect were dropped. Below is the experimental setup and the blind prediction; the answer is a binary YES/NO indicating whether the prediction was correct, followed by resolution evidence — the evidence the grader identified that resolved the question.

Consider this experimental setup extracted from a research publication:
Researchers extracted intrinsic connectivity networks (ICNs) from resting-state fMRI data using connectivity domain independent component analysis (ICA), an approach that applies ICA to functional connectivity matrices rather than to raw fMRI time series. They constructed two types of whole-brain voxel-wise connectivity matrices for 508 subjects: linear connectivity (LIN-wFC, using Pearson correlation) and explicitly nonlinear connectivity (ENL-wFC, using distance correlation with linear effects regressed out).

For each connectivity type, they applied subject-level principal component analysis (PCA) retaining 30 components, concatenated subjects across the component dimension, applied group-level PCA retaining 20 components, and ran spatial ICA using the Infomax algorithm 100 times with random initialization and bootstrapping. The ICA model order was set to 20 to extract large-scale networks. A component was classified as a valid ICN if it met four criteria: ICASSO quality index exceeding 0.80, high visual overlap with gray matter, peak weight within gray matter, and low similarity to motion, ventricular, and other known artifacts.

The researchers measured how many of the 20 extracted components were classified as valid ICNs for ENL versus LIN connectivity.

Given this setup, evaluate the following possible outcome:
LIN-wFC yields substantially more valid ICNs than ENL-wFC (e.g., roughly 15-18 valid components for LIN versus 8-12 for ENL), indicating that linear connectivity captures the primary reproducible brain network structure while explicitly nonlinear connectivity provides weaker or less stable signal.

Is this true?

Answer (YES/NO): NO